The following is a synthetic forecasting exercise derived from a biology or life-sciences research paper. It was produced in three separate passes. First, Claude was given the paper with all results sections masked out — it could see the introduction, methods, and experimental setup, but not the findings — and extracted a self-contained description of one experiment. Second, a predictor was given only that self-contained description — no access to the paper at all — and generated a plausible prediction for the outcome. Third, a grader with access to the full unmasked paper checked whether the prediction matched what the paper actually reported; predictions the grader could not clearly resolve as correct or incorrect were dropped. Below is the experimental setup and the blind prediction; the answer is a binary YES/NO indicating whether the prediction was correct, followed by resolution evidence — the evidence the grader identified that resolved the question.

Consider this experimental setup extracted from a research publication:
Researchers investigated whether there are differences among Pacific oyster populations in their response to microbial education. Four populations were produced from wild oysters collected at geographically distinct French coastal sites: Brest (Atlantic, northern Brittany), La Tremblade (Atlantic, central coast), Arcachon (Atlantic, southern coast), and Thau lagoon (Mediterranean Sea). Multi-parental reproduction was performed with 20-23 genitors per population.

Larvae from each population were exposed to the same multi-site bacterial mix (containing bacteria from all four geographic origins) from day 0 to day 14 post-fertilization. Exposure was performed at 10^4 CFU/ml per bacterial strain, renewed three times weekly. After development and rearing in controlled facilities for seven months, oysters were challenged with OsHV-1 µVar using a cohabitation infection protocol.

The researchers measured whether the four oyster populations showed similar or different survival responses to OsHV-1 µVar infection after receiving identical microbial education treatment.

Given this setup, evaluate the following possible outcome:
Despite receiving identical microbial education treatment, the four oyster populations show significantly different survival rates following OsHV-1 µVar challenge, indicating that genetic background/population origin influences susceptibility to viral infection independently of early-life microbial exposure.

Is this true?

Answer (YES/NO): YES